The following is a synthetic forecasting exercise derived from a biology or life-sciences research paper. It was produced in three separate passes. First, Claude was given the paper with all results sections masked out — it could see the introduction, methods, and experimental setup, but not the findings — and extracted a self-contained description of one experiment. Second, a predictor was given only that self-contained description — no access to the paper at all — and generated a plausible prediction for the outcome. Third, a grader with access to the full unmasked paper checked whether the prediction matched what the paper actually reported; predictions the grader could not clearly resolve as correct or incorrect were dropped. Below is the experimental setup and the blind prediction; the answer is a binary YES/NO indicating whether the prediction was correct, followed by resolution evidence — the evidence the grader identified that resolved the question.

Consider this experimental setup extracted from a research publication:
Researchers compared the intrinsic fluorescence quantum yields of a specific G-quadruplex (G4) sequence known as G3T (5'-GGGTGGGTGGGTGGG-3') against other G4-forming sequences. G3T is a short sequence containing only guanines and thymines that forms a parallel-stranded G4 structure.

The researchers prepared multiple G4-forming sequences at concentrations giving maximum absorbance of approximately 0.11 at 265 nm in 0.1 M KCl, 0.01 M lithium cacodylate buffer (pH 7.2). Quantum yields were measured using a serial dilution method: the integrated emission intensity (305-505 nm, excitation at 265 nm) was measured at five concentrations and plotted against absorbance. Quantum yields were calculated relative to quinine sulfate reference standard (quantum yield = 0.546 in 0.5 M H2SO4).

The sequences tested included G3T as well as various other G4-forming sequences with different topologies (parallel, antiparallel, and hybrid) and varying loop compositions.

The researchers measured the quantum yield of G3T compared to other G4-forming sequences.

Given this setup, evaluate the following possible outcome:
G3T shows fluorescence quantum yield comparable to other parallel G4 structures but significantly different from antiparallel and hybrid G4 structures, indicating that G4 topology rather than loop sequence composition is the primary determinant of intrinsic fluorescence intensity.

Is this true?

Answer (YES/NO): NO